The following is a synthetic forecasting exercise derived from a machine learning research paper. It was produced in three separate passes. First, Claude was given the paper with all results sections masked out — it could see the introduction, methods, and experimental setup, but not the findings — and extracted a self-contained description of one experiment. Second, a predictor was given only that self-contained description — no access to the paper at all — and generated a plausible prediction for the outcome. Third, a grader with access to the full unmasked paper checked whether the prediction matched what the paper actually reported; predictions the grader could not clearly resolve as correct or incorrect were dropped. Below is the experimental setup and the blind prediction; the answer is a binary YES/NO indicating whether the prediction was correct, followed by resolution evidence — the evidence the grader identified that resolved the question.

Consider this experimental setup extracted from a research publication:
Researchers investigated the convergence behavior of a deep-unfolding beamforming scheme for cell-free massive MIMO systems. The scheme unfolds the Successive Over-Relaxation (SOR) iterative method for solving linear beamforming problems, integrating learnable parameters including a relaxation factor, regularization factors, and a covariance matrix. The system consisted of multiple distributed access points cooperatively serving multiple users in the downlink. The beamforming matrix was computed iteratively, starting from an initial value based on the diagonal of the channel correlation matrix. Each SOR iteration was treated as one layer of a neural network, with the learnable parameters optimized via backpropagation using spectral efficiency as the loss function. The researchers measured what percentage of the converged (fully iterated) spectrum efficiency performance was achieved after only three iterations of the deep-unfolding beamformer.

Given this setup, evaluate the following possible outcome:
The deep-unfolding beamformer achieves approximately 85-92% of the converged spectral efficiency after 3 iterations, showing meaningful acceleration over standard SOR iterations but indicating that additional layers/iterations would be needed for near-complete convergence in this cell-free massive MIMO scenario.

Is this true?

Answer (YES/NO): NO